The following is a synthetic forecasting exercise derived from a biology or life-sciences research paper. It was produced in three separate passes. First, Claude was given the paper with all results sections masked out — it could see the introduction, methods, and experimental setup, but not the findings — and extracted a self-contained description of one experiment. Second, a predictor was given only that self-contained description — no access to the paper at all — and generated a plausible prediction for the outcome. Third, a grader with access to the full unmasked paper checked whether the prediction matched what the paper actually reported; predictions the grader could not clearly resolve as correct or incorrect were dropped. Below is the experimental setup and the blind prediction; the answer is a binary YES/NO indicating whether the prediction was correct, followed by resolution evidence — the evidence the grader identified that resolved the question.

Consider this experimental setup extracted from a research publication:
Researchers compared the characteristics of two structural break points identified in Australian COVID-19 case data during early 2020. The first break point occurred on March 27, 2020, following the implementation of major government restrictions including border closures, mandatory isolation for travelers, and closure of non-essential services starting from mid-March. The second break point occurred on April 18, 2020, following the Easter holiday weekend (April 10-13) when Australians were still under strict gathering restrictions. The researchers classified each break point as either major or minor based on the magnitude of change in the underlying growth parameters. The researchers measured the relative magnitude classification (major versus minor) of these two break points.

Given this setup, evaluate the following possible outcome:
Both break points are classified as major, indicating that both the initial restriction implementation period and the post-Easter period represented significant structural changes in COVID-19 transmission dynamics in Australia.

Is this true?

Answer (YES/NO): NO